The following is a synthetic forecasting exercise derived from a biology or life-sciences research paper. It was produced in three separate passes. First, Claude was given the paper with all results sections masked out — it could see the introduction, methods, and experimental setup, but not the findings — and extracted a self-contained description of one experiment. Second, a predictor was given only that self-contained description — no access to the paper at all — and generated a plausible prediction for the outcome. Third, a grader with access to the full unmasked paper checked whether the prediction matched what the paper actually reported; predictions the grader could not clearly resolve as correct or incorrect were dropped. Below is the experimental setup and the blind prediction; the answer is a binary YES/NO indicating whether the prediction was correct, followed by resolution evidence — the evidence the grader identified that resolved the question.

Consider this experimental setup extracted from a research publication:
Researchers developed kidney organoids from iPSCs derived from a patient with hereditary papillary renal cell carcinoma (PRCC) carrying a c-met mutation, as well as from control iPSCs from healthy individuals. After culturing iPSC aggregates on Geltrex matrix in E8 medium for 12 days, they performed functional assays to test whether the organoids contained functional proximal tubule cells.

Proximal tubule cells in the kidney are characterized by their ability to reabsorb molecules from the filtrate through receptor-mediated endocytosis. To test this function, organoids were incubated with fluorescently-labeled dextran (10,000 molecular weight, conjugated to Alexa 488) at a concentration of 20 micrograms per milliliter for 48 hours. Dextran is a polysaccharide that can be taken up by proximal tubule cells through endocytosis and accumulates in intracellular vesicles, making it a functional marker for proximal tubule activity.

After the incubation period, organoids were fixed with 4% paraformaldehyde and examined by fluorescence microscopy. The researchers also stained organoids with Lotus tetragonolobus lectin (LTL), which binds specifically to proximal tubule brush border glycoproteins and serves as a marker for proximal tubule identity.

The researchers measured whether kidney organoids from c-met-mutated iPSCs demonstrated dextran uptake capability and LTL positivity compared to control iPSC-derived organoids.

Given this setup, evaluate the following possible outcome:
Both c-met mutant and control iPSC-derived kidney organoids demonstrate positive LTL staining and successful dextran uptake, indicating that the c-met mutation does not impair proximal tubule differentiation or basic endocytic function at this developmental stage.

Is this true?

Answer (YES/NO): YES